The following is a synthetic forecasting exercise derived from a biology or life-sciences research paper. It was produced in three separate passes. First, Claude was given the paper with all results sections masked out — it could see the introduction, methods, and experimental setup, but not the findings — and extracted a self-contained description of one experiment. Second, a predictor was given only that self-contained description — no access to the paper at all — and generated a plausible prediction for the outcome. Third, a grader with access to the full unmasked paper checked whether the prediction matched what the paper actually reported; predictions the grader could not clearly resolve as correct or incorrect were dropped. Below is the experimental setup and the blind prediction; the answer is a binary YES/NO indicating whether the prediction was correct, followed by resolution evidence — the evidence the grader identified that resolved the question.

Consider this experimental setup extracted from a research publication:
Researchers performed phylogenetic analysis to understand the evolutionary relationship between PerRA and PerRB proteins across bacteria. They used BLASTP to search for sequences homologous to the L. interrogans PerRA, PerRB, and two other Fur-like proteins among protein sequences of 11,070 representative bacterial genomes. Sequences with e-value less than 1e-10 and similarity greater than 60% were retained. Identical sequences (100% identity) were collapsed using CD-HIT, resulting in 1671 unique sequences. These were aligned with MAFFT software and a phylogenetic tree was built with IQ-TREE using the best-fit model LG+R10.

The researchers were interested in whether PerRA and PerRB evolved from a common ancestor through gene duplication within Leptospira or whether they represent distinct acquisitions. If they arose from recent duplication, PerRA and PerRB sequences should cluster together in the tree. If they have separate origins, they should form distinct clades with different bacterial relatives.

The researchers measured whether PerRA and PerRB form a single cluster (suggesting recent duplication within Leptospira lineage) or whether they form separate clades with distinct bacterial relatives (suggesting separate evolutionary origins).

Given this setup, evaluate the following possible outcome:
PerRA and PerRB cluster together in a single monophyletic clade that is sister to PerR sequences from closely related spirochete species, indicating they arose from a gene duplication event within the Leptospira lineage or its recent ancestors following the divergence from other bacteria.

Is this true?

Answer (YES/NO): NO